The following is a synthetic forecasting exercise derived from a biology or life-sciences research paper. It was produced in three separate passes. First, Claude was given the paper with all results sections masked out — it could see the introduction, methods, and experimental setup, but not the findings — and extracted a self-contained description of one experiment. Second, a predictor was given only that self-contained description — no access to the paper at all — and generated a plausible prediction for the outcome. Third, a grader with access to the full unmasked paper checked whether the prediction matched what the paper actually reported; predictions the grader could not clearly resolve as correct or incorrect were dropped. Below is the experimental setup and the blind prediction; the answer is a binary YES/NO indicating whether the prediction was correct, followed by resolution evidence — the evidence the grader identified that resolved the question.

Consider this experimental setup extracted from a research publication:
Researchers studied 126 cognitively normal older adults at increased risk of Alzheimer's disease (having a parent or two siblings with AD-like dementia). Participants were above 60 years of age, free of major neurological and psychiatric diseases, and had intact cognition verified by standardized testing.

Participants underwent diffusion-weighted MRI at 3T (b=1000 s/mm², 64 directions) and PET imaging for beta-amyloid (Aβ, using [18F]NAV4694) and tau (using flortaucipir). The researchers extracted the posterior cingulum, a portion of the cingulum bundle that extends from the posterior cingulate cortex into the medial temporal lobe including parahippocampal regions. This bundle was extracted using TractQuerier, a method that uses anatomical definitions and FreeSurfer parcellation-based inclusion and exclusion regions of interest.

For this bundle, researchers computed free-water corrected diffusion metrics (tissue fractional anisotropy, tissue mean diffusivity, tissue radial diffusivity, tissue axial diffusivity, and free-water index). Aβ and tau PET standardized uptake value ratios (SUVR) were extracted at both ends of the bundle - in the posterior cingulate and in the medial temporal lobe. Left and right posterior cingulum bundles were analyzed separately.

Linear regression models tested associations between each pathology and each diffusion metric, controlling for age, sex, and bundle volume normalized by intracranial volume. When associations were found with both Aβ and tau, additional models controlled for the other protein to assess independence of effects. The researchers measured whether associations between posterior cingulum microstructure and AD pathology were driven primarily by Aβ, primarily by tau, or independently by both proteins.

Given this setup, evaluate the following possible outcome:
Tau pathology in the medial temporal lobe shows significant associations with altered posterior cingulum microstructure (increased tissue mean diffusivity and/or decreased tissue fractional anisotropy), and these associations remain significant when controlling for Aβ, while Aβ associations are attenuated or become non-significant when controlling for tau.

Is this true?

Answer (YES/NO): NO